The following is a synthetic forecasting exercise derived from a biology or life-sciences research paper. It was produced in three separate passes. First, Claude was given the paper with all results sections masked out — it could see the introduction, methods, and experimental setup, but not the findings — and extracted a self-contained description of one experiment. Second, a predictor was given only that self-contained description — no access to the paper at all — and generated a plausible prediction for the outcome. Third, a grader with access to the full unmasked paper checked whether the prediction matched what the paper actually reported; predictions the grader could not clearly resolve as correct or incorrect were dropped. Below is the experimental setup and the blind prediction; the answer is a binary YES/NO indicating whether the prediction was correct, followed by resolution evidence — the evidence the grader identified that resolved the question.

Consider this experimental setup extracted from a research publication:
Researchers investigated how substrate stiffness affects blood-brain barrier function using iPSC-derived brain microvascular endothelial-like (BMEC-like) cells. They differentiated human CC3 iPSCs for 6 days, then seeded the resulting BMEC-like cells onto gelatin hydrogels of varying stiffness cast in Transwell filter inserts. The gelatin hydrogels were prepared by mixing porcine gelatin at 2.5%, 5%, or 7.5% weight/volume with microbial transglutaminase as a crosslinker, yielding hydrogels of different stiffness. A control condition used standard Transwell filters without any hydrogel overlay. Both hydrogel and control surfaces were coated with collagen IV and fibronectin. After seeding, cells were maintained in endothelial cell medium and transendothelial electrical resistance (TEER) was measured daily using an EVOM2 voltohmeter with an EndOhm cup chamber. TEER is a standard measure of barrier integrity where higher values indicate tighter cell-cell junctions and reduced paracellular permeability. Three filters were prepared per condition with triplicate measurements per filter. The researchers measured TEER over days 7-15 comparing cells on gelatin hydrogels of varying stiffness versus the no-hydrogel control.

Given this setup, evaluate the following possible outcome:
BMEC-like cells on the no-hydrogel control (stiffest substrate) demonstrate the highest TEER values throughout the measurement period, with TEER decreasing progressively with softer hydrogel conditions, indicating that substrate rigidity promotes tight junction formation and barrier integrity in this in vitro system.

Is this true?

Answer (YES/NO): NO